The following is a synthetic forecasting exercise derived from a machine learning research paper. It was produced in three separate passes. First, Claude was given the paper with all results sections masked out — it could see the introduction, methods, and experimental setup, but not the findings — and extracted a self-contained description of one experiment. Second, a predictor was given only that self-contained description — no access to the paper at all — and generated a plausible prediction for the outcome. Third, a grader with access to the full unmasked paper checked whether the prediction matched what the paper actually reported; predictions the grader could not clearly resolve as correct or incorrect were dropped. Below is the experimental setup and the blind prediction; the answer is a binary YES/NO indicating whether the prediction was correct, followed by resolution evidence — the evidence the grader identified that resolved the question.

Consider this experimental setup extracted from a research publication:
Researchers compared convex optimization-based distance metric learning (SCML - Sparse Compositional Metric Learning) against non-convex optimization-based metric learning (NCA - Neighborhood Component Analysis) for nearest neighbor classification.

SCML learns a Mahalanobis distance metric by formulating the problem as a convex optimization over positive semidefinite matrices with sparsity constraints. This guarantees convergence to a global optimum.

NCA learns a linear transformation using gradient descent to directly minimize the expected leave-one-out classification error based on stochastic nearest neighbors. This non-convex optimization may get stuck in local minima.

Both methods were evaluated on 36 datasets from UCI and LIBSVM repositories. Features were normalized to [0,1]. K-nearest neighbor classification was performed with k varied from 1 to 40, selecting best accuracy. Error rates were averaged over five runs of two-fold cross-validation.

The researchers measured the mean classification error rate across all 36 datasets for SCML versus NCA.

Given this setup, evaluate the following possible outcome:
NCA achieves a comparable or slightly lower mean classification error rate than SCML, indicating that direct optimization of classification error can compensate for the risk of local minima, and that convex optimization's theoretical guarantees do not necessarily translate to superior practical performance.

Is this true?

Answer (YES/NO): NO